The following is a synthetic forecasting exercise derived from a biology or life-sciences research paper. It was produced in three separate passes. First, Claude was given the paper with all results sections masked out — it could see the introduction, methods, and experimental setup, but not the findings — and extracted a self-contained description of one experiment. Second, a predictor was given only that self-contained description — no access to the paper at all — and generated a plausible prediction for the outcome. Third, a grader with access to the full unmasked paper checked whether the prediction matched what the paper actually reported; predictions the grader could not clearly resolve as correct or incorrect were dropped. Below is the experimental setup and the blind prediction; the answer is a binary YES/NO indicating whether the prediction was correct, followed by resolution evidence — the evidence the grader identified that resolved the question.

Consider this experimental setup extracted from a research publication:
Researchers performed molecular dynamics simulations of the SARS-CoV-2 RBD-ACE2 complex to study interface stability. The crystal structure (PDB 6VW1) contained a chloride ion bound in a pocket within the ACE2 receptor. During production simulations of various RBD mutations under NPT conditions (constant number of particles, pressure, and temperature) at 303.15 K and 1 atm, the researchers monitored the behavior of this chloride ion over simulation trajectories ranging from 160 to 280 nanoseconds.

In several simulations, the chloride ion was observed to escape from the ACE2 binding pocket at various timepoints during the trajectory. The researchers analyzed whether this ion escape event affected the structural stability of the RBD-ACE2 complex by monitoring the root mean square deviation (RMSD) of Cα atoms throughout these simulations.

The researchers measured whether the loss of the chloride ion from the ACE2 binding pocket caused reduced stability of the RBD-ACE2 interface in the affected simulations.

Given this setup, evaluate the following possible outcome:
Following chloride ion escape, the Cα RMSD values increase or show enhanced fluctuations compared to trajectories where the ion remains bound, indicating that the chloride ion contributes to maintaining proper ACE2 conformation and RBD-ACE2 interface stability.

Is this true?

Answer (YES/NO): NO